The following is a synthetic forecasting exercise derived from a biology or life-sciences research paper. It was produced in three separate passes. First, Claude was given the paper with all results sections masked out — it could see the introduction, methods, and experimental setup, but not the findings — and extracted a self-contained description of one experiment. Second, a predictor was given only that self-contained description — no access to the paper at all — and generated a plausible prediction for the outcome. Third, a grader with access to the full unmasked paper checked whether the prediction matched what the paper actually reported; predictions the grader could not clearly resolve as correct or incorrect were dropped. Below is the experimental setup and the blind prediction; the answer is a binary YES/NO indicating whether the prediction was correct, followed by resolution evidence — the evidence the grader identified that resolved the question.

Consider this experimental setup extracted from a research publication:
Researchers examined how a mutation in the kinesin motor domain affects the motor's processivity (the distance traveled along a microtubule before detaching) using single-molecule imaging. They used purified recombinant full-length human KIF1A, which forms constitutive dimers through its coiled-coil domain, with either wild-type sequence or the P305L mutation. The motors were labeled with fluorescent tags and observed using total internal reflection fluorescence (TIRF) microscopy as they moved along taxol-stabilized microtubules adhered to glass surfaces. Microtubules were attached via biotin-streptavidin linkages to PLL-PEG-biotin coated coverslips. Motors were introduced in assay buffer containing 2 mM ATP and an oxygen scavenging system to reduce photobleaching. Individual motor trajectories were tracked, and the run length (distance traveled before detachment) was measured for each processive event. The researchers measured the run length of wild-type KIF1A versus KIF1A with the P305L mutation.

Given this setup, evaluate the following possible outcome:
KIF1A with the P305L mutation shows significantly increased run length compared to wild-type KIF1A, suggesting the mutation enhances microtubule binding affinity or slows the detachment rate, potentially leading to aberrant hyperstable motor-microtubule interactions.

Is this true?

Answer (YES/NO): NO